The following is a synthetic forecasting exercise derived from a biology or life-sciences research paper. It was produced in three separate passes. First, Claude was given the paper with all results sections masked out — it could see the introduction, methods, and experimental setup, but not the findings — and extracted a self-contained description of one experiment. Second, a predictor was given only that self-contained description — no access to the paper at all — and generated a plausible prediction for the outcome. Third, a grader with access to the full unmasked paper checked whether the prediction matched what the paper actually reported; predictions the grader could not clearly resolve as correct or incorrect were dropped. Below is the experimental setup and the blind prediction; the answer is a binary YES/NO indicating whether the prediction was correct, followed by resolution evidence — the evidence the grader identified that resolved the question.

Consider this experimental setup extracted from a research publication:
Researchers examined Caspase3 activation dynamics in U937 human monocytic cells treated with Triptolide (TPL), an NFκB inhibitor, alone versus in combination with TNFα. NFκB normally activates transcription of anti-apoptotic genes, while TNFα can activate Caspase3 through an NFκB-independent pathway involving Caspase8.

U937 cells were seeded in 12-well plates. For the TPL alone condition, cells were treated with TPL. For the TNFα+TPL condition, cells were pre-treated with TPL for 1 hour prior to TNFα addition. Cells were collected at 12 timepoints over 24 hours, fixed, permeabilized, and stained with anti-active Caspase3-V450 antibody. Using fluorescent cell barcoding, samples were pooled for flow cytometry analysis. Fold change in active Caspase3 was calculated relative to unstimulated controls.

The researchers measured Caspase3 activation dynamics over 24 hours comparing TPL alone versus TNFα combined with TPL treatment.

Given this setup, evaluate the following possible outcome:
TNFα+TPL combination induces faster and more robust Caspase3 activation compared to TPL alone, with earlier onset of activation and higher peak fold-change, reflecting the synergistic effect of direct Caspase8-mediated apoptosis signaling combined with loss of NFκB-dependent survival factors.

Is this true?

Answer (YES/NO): NO